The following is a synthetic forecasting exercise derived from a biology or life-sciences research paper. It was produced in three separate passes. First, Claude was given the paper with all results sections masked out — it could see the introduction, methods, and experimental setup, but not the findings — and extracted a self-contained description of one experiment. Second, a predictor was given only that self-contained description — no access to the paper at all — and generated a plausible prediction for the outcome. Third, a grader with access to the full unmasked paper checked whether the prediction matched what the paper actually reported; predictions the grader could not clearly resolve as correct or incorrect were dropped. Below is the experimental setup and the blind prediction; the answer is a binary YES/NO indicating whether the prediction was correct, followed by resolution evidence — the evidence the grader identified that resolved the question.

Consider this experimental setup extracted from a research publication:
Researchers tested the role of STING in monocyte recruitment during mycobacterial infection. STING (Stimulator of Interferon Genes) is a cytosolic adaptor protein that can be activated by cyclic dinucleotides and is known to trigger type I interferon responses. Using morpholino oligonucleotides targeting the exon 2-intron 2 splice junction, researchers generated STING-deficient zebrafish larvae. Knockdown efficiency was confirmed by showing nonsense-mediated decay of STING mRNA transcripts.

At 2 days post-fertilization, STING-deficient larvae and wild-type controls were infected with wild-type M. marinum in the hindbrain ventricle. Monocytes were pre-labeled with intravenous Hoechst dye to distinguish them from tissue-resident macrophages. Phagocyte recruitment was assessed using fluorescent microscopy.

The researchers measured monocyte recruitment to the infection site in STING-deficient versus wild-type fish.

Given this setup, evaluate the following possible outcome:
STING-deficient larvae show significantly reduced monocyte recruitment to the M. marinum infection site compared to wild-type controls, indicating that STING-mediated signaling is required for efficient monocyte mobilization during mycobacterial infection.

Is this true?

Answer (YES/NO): YES